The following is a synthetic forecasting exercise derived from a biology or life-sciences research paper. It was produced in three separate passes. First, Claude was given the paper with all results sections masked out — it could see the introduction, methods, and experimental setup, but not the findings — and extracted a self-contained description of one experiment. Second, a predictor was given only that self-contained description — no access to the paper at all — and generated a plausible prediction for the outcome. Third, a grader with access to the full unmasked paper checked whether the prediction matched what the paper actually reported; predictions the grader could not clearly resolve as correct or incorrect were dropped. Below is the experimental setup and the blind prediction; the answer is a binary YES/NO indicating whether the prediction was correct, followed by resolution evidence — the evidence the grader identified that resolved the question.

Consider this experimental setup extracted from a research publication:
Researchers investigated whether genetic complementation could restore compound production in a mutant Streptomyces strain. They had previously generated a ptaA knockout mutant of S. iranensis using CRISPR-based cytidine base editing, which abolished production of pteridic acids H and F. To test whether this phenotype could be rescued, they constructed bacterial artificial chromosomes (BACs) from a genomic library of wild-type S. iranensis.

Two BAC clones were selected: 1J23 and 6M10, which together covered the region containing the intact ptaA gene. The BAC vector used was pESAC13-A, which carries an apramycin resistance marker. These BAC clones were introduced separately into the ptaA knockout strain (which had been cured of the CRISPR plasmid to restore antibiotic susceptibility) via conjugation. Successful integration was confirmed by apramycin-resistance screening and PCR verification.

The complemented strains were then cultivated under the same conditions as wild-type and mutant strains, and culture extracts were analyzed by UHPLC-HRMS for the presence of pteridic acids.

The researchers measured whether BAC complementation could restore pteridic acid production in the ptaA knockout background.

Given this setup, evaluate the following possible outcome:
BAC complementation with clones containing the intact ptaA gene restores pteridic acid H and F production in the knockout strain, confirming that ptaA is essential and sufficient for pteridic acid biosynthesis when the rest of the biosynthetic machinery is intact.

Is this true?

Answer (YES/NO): YES